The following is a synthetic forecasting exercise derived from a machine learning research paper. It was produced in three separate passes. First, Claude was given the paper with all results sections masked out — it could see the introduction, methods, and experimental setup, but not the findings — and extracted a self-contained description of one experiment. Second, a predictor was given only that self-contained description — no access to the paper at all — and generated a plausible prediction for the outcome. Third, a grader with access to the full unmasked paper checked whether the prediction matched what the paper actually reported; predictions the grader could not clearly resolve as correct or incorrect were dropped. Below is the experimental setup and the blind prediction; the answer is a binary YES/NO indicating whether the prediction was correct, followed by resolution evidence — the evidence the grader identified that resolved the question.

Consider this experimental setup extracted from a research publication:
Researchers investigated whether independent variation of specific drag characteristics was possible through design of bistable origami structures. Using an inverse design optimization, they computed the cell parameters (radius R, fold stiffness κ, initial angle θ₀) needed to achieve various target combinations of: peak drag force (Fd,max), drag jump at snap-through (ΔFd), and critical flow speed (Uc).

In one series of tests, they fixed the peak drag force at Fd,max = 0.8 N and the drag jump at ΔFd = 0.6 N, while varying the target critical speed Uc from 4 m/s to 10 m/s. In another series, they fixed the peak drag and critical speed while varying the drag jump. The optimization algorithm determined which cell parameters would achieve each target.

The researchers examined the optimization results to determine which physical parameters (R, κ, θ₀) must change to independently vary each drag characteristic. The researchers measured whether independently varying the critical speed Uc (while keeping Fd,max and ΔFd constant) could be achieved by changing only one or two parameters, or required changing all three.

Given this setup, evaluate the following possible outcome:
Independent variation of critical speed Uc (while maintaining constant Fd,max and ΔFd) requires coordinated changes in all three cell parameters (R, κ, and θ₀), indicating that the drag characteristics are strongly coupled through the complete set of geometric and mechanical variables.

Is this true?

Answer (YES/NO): NO